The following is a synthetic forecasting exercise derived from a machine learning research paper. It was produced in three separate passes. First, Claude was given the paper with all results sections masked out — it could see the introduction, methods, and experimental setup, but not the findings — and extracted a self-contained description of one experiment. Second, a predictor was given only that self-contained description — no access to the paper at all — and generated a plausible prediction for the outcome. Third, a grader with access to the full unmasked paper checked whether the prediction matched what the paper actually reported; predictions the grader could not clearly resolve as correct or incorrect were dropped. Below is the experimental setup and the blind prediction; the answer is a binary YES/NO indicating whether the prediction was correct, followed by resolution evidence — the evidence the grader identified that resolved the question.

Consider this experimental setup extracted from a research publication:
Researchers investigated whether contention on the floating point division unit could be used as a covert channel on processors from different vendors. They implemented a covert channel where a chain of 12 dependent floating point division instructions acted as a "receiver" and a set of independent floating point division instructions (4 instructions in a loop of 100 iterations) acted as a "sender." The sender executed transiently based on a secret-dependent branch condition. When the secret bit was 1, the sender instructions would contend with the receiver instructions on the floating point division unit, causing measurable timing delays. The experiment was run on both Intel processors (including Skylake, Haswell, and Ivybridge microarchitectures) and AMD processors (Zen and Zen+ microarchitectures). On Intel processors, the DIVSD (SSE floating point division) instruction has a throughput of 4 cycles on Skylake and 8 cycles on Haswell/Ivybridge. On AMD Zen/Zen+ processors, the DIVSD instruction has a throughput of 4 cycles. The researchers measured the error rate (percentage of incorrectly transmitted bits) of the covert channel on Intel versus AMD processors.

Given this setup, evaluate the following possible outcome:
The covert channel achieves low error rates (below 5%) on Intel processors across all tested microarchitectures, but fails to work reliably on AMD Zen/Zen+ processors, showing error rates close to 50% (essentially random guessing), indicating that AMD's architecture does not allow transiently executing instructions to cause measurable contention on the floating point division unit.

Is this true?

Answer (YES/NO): NO